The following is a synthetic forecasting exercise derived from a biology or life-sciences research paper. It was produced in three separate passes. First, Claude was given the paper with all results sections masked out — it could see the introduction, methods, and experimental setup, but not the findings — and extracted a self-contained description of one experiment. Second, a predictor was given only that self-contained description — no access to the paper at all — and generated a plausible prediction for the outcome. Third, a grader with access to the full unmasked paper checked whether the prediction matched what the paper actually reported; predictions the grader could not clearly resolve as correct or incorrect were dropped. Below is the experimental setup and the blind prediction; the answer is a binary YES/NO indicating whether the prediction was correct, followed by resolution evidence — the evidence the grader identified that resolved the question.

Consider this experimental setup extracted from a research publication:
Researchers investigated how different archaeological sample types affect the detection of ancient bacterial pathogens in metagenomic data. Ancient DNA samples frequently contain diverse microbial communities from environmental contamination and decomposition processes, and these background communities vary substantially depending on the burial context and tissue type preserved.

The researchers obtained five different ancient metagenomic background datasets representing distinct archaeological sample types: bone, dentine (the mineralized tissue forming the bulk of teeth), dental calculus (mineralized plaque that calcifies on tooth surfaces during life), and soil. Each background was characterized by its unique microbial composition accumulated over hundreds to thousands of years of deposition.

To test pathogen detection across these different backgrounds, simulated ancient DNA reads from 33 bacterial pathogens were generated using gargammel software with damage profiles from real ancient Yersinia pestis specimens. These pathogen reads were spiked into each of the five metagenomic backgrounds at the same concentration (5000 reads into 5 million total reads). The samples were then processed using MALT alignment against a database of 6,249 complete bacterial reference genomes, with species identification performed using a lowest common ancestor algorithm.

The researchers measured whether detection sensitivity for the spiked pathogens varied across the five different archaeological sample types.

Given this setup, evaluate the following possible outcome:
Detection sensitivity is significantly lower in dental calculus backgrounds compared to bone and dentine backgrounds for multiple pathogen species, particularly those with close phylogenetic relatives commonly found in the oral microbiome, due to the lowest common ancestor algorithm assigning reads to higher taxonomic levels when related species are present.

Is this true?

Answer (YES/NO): NO